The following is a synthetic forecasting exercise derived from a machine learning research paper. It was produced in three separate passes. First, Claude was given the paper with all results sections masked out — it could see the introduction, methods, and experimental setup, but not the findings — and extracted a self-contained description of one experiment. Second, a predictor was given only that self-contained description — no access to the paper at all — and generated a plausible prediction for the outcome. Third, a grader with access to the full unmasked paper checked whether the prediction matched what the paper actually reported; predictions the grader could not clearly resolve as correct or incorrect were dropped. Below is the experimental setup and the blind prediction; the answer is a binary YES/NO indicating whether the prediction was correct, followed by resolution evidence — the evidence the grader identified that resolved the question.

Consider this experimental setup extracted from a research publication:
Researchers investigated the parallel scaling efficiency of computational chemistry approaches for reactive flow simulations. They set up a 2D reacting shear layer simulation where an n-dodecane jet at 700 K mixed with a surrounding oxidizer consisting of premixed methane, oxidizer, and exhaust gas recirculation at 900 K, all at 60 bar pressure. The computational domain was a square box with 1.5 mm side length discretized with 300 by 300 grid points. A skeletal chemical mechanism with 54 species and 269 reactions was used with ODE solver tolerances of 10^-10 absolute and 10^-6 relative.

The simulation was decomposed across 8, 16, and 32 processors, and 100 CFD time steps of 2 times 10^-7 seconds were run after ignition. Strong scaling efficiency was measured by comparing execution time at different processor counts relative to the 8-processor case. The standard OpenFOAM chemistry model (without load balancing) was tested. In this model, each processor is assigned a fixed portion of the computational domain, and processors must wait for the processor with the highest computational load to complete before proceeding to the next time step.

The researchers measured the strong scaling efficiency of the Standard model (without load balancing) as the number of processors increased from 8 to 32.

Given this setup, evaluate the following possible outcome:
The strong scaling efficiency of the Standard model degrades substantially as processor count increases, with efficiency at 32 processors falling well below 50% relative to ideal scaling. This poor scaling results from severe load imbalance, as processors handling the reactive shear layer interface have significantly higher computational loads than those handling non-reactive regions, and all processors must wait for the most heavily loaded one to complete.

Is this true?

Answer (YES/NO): NO